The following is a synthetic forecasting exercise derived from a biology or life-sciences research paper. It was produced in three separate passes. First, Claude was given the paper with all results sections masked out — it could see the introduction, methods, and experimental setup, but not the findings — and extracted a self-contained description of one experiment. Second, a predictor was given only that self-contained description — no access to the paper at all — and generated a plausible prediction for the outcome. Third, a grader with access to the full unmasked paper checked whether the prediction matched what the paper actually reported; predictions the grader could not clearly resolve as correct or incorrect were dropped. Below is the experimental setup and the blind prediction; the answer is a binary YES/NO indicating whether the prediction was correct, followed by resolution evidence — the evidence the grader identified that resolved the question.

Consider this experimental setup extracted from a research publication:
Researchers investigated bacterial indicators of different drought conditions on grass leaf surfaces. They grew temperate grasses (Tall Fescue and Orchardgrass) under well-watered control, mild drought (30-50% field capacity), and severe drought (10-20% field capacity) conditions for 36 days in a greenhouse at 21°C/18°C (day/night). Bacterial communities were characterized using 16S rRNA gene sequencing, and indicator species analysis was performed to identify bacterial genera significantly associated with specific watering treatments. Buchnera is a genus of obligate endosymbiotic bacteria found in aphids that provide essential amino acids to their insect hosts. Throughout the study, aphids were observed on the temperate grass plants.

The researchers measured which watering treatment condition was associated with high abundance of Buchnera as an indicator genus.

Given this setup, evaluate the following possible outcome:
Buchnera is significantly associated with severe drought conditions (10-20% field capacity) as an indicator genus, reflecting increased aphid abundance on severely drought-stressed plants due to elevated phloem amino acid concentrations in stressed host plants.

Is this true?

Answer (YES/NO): NO